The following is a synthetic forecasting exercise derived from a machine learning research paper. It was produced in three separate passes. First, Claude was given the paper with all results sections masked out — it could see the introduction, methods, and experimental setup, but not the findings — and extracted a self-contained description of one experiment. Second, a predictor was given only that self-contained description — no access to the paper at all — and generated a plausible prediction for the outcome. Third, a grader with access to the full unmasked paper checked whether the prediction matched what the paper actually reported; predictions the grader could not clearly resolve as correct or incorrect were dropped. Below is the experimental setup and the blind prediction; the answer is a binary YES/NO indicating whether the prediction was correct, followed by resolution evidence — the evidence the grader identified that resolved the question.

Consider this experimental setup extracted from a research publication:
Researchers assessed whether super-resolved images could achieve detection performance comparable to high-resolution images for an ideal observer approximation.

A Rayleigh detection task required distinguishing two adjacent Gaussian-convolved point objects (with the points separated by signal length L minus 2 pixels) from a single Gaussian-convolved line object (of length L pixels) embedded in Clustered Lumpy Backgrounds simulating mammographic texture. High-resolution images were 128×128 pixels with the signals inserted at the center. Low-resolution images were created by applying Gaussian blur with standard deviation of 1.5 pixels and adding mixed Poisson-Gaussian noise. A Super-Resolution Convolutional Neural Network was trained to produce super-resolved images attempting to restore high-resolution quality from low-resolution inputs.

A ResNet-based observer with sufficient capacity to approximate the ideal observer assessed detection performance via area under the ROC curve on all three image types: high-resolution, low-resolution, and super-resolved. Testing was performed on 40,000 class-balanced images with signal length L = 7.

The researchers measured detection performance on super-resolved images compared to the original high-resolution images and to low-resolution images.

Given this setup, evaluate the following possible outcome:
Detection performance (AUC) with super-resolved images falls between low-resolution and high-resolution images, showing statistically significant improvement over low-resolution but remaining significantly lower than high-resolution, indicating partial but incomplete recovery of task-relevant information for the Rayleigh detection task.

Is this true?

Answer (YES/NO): NO